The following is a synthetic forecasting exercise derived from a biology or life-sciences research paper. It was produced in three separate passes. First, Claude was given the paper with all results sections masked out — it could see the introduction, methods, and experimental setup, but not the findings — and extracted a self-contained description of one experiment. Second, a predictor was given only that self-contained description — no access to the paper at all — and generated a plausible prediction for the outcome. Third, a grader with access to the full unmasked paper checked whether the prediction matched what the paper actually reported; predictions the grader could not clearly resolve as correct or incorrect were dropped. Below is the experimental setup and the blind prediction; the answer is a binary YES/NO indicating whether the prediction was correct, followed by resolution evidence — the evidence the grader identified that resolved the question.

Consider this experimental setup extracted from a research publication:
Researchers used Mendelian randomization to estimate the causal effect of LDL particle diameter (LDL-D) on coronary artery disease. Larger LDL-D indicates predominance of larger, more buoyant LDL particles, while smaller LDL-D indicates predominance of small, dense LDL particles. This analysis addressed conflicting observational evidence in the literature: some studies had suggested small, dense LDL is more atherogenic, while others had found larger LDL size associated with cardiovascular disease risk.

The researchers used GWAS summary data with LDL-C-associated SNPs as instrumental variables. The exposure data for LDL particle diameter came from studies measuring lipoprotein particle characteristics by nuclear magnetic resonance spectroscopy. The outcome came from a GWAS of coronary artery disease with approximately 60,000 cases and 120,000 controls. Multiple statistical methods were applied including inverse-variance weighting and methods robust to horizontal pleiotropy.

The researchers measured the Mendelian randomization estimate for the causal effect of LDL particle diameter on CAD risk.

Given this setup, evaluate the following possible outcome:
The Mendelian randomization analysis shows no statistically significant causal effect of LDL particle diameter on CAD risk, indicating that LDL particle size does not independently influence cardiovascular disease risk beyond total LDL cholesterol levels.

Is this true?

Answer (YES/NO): NO